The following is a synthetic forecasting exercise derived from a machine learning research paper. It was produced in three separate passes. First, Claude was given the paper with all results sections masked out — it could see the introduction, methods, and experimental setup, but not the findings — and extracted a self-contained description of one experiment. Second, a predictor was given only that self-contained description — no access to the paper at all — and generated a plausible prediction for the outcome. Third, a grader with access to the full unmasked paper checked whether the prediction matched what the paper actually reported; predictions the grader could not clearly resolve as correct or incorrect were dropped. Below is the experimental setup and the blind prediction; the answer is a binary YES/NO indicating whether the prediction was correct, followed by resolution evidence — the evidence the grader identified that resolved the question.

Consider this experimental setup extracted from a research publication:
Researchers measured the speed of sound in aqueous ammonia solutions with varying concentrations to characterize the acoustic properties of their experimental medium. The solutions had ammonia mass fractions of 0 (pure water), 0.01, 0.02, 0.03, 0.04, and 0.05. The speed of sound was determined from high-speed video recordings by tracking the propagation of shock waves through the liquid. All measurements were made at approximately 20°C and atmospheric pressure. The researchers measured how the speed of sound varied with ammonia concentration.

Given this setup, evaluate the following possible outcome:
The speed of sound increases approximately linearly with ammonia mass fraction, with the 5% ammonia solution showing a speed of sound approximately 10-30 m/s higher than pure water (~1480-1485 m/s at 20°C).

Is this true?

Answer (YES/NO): NO